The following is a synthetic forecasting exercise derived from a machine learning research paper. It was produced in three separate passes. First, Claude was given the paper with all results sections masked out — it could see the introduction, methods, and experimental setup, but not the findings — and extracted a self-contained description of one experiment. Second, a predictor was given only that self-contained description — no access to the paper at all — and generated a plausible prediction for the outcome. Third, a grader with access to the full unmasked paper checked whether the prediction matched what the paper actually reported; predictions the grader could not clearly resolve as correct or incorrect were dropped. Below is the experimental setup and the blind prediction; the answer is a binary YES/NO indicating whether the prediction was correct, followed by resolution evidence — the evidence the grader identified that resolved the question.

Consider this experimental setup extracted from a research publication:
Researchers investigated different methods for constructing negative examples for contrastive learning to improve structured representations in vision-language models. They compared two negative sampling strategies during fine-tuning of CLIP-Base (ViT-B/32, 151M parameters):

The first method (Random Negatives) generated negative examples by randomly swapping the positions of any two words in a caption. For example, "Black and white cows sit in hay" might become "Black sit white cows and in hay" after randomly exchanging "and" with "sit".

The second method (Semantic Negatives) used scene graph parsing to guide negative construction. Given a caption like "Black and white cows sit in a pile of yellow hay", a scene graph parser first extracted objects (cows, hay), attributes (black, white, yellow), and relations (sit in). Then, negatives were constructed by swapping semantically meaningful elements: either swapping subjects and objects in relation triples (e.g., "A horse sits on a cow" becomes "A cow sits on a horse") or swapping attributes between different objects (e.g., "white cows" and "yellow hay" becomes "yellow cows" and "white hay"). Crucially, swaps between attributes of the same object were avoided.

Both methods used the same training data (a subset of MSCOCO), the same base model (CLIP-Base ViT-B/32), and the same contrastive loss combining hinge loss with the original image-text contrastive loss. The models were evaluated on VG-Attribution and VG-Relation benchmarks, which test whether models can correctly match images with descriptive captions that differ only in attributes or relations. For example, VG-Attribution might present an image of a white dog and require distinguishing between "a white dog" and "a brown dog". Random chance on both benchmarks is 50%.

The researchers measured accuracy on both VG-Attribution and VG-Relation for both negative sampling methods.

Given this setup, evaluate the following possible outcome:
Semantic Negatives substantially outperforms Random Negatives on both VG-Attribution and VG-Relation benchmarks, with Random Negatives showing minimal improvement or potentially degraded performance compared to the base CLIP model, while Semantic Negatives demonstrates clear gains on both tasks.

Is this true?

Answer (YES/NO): NO